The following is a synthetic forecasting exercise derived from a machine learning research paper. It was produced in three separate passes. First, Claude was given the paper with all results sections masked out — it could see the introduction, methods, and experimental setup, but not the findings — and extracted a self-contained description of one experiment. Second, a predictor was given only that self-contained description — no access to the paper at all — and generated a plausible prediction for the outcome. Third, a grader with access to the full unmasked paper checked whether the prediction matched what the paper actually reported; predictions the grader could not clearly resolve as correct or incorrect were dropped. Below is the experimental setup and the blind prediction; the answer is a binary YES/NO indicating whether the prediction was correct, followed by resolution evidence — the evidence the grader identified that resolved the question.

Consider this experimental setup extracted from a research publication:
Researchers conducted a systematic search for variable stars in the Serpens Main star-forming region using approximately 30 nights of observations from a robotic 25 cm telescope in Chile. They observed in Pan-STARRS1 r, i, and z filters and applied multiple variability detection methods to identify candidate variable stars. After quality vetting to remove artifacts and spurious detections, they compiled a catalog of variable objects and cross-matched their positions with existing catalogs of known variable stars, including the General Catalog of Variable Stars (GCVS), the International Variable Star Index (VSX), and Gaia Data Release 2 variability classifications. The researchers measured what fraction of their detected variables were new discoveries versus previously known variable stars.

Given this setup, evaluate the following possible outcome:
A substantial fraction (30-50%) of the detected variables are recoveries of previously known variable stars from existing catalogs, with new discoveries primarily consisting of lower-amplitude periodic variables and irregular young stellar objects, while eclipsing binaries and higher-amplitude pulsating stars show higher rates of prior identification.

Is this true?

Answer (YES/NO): NO